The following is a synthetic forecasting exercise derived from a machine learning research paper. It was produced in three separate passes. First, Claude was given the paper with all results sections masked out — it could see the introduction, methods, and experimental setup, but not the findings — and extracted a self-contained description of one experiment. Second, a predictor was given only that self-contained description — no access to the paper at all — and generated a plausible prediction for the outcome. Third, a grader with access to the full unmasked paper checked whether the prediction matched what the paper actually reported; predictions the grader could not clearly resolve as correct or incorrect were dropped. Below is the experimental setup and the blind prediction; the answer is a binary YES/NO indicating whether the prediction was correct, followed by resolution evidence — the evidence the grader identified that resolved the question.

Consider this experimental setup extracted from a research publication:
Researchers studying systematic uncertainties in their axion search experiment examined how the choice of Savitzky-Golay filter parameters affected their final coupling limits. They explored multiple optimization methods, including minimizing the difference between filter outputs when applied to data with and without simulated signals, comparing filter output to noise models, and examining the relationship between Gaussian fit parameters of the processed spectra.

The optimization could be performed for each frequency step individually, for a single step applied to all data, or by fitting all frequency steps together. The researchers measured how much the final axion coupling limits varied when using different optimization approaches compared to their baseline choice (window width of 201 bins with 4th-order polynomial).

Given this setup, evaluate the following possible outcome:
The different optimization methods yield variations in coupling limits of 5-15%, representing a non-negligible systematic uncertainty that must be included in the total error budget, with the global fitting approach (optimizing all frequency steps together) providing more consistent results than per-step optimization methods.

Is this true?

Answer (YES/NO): NO